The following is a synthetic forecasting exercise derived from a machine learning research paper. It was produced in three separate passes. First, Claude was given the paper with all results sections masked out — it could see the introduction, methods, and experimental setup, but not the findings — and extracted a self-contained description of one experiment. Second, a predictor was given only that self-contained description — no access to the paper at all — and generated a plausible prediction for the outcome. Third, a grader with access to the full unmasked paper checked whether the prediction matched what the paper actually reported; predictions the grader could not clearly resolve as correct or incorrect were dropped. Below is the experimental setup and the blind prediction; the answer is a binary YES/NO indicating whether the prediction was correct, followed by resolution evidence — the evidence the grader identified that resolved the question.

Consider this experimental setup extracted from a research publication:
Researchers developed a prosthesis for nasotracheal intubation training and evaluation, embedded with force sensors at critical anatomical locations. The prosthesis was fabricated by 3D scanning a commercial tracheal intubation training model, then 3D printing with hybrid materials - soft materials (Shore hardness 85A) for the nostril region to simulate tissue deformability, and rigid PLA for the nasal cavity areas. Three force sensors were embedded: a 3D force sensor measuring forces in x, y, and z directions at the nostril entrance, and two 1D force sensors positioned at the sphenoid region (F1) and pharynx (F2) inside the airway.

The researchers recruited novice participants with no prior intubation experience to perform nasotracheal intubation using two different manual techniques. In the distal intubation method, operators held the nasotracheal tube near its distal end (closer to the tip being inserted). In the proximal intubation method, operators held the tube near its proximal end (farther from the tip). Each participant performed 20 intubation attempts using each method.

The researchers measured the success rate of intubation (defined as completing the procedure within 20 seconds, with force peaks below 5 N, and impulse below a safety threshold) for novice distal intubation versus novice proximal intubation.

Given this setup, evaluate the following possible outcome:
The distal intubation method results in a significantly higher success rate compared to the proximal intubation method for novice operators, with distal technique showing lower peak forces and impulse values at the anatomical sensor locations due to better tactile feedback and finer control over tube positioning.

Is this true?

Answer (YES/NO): NO